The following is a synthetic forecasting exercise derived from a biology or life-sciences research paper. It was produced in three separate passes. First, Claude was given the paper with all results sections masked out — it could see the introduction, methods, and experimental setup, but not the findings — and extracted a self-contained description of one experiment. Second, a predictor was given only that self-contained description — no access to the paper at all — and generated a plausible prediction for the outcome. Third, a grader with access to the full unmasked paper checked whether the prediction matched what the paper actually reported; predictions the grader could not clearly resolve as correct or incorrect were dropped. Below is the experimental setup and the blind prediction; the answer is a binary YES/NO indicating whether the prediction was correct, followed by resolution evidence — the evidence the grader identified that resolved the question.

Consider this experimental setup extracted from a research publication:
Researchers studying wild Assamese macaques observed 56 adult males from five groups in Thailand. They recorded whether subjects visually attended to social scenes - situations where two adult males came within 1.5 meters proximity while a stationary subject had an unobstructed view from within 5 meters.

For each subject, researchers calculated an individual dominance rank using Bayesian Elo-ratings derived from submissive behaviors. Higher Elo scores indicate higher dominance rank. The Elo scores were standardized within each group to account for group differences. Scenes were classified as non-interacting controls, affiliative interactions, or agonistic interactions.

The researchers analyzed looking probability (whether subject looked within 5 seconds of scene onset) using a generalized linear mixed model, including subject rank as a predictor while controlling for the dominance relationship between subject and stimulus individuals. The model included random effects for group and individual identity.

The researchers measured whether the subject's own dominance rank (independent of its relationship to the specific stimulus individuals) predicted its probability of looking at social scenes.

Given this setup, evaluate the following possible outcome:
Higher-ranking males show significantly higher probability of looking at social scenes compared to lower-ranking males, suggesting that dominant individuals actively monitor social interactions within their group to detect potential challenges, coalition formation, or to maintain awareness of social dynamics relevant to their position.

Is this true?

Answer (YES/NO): NO